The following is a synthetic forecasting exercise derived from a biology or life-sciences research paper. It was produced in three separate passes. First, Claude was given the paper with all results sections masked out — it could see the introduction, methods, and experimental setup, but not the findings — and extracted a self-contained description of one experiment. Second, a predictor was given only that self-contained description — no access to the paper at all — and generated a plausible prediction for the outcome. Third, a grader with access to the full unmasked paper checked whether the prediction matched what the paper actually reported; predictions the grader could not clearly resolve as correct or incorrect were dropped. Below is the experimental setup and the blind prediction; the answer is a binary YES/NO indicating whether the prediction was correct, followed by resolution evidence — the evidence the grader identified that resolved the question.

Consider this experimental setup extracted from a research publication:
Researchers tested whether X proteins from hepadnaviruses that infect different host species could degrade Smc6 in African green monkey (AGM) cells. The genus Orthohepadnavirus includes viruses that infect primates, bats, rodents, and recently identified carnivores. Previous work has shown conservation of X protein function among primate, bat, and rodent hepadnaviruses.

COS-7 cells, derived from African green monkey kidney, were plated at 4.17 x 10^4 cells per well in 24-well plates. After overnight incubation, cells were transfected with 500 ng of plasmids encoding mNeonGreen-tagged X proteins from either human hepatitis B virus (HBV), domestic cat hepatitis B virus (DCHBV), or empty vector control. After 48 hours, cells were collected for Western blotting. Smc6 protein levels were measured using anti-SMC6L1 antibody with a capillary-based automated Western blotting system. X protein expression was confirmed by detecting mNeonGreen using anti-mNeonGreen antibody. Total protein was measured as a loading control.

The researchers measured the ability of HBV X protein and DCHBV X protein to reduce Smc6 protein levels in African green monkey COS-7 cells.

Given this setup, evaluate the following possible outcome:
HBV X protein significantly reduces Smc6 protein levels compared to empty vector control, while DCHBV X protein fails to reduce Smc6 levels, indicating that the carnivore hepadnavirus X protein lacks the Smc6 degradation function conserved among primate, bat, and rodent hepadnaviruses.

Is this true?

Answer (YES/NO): NO